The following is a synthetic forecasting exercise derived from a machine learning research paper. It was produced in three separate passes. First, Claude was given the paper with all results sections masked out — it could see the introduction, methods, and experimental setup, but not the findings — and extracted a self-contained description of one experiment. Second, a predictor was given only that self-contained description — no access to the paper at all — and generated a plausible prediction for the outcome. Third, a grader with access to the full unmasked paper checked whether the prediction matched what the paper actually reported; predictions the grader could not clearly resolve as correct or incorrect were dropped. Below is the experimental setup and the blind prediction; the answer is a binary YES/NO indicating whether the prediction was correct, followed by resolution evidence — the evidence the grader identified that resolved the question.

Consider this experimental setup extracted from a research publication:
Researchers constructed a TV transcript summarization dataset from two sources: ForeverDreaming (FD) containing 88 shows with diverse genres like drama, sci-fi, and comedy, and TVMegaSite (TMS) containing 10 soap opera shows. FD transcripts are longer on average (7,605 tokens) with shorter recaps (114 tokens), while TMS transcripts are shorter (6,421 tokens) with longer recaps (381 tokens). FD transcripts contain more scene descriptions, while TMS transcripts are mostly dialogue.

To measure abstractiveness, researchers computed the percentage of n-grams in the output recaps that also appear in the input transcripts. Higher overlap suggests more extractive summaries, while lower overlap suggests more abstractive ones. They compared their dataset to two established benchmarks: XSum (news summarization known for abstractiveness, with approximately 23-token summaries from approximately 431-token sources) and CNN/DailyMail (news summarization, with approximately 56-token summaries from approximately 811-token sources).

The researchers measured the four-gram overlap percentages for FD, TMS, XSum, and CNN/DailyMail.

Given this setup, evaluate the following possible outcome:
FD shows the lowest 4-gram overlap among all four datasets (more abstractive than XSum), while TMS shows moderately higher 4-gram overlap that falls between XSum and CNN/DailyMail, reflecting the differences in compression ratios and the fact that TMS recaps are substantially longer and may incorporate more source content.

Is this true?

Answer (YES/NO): NO